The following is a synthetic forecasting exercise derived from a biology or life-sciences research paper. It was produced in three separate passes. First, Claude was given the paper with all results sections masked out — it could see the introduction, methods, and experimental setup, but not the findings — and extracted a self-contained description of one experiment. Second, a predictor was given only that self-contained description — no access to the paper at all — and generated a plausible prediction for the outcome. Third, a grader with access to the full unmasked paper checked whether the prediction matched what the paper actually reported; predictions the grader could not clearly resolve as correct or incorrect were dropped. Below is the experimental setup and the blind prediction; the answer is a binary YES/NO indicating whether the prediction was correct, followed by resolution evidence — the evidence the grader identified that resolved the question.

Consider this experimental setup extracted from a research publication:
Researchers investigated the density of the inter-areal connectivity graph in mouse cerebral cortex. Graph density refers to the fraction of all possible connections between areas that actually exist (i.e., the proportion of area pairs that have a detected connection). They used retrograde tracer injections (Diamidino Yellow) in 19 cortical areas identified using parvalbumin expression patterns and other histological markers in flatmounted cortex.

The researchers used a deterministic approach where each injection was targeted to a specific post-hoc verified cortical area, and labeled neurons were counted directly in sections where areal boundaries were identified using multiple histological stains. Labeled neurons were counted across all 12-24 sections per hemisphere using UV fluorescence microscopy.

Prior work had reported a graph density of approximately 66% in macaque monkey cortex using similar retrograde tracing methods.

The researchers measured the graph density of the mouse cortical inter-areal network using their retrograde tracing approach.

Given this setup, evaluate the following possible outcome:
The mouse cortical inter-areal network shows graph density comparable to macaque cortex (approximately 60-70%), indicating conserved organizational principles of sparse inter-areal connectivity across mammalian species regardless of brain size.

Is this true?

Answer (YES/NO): NO